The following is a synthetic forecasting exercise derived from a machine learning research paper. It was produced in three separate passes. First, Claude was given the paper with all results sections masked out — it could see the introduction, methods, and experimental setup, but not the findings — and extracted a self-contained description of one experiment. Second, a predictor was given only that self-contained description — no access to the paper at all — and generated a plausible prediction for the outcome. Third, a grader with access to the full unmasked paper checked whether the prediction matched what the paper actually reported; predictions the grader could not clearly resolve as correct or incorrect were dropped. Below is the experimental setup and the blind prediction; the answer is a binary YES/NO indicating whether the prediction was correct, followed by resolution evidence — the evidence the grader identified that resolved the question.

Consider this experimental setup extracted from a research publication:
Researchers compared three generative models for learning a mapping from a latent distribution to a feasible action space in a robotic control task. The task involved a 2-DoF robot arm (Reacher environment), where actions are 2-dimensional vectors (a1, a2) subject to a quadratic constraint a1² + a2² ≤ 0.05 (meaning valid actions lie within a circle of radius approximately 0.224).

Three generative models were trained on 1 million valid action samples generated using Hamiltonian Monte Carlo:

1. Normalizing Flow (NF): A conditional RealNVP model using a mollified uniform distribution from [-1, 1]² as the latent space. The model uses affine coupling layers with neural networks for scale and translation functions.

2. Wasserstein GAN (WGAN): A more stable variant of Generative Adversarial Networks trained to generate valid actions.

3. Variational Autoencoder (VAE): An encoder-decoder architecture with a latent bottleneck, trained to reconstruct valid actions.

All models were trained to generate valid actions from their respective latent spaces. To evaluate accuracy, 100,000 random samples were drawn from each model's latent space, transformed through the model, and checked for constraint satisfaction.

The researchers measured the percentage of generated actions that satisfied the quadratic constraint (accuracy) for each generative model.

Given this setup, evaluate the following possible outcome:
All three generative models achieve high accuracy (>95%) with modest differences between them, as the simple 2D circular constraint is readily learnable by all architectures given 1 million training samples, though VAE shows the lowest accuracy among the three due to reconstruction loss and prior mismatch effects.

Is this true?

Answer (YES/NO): NO